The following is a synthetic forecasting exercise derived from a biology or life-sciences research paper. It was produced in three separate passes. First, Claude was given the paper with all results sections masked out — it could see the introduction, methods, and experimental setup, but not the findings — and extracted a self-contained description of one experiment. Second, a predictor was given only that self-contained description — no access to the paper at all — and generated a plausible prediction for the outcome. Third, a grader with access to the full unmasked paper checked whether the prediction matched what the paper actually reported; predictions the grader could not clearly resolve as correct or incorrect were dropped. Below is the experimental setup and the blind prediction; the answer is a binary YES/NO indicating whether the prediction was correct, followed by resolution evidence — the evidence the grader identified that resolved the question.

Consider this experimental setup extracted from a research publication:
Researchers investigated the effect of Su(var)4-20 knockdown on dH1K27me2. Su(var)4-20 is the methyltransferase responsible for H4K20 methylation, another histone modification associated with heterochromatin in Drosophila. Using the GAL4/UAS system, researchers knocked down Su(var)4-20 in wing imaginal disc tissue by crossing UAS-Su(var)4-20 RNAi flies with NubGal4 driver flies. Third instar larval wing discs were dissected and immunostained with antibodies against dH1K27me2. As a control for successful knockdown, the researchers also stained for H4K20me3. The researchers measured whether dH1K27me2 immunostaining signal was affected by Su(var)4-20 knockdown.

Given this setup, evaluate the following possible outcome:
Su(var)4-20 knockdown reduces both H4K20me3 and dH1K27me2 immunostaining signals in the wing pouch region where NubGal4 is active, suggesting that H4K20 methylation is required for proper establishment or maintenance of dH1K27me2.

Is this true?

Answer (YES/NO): NO